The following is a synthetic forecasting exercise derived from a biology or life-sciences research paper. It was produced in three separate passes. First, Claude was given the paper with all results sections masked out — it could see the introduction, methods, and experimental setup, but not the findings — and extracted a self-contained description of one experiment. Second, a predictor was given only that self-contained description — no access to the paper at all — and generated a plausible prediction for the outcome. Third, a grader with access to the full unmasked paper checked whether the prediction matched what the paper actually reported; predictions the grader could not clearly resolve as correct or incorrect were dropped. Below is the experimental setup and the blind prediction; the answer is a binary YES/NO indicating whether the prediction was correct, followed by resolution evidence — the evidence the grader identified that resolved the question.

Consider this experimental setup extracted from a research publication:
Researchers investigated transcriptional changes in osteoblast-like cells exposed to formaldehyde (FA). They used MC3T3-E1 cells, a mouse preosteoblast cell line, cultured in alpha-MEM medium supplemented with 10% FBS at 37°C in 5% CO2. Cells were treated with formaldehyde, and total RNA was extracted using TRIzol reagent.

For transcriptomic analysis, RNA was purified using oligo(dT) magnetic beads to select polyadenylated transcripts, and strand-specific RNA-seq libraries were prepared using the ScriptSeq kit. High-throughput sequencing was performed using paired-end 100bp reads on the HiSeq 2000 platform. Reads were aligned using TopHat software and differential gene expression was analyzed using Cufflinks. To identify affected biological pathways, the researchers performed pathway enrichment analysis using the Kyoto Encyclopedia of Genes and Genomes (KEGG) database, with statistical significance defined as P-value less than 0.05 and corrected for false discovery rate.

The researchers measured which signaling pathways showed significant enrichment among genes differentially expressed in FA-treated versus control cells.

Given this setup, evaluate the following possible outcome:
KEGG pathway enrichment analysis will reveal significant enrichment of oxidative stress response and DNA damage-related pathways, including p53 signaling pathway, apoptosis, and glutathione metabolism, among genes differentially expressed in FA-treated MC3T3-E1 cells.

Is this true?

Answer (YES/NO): NO